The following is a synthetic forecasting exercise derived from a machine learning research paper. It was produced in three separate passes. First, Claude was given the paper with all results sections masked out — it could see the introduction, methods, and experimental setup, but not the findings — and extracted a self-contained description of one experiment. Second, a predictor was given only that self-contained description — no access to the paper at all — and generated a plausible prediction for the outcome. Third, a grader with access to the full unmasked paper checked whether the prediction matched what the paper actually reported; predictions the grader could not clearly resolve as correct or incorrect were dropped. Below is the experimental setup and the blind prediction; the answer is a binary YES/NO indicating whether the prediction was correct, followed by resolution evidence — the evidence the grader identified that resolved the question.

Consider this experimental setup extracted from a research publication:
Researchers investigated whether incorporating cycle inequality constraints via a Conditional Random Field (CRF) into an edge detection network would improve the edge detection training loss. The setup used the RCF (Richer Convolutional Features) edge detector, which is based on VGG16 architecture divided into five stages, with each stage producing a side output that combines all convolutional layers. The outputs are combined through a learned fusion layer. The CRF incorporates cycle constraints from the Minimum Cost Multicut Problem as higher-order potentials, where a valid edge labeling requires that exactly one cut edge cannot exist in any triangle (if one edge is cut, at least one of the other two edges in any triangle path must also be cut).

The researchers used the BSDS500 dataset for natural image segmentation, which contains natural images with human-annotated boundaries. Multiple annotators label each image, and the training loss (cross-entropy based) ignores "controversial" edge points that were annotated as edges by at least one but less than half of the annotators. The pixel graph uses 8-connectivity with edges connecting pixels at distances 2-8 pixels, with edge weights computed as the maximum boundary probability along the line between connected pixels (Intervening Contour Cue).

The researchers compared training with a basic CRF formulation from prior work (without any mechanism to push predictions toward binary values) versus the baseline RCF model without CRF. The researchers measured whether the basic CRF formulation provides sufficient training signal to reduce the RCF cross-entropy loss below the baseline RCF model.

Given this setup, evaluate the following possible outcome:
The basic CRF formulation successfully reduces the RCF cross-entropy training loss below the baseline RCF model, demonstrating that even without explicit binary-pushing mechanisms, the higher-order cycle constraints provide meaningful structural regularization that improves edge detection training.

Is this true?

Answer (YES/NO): NO